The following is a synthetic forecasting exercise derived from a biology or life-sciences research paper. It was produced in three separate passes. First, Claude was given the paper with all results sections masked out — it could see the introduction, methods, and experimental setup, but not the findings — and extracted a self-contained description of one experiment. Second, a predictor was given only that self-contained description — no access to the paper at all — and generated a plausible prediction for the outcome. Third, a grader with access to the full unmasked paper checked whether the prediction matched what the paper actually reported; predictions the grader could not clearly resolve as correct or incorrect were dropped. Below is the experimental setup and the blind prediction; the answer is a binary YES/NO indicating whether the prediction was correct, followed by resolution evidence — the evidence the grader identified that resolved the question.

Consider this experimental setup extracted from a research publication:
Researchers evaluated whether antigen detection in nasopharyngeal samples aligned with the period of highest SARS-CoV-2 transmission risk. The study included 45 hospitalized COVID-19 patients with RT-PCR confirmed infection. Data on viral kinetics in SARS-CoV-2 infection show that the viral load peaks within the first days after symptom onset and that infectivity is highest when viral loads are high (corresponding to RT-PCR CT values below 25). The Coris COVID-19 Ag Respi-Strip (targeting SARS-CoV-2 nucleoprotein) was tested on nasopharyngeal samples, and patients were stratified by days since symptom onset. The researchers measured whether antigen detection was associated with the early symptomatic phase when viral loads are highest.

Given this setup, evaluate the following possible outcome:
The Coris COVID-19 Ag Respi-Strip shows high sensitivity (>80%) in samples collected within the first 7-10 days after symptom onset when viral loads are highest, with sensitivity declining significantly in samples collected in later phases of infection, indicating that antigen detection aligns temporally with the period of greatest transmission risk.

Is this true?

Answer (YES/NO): NO